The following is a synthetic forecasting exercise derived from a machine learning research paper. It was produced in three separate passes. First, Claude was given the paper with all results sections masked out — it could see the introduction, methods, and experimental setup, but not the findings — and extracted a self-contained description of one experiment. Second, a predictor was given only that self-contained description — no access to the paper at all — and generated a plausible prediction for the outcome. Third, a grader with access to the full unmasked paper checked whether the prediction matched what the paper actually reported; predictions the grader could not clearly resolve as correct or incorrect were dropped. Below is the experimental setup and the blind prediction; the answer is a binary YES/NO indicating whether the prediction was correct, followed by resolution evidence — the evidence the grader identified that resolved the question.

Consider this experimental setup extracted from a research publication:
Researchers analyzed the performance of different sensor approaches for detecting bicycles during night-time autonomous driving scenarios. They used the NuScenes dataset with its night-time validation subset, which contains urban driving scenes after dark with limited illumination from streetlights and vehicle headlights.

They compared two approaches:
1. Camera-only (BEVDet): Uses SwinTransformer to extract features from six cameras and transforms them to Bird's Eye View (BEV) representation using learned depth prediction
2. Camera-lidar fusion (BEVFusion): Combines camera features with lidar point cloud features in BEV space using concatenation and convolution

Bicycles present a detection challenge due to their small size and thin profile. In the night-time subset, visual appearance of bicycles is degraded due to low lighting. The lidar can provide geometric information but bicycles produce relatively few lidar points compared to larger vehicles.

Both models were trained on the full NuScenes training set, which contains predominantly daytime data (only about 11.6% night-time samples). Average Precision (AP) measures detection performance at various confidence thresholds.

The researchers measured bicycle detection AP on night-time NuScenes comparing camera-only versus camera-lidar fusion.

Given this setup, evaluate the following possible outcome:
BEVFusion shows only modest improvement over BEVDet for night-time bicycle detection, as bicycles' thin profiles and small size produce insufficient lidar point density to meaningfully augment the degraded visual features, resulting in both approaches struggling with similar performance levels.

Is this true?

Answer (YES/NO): NO